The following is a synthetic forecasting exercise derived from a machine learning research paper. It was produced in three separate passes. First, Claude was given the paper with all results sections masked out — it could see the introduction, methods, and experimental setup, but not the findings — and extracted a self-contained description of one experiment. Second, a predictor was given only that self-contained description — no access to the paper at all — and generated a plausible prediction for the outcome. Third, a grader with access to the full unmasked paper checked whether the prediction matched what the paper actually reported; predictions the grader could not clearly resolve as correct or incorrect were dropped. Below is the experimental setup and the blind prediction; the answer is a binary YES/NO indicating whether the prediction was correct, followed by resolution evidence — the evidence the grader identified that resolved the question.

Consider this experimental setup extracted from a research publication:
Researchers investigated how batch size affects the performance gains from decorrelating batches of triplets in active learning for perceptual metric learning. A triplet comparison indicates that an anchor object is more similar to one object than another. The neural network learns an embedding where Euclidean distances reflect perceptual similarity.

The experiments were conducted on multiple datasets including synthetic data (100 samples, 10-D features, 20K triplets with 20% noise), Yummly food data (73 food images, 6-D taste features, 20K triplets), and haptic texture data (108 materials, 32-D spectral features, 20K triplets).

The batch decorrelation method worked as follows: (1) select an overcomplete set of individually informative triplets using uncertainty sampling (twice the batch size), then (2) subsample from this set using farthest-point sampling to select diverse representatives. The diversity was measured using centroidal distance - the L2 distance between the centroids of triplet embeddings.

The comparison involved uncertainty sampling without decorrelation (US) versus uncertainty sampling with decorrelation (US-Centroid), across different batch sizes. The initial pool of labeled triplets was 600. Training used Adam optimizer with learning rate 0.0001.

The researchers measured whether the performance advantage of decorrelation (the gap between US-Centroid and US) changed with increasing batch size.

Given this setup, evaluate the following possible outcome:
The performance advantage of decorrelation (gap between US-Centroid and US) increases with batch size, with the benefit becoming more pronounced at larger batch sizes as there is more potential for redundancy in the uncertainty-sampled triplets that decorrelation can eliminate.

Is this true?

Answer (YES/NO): YES